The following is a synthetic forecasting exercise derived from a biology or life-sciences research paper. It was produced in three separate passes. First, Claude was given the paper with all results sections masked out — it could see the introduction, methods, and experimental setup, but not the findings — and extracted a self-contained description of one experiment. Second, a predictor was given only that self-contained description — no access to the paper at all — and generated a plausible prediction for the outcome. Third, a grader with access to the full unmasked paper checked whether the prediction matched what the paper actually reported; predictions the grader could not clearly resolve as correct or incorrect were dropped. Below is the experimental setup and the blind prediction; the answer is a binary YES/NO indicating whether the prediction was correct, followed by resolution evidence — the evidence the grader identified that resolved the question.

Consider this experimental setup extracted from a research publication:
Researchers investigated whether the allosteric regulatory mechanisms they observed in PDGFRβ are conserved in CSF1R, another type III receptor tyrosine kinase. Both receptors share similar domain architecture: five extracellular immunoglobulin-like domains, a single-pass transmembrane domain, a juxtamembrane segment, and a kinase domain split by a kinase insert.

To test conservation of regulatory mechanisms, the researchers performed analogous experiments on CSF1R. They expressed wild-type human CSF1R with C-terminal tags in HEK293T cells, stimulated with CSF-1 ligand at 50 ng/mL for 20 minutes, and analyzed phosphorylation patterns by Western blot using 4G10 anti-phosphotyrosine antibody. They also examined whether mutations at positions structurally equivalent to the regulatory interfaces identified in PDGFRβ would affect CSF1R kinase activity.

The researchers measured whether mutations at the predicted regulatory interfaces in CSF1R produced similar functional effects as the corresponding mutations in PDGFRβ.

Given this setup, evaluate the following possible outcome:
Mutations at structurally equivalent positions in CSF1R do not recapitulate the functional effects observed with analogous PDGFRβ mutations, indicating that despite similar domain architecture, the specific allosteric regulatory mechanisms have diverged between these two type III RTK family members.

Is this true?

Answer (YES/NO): NO